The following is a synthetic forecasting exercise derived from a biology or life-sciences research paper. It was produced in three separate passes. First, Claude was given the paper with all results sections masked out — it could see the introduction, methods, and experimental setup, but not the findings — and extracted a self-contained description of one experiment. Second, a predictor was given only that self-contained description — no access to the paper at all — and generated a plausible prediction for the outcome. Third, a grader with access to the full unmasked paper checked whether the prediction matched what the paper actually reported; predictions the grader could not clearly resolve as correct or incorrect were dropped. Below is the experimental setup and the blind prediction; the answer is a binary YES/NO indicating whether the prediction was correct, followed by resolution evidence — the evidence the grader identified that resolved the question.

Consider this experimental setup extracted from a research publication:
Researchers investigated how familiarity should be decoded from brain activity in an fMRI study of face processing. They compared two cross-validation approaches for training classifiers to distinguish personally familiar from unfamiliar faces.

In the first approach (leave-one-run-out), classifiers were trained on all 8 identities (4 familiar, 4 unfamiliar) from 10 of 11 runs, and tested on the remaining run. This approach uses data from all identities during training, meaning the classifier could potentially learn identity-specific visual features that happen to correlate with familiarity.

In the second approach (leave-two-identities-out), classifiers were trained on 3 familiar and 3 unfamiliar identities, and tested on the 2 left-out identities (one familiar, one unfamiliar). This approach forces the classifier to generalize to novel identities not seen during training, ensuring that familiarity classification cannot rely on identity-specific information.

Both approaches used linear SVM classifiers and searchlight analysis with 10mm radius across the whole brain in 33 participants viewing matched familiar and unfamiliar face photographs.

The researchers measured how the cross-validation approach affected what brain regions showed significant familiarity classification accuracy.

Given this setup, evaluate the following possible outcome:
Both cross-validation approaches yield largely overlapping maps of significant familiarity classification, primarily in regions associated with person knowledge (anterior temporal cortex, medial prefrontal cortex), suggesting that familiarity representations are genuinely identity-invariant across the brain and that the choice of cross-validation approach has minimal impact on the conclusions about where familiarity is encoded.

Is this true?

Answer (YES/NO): NO